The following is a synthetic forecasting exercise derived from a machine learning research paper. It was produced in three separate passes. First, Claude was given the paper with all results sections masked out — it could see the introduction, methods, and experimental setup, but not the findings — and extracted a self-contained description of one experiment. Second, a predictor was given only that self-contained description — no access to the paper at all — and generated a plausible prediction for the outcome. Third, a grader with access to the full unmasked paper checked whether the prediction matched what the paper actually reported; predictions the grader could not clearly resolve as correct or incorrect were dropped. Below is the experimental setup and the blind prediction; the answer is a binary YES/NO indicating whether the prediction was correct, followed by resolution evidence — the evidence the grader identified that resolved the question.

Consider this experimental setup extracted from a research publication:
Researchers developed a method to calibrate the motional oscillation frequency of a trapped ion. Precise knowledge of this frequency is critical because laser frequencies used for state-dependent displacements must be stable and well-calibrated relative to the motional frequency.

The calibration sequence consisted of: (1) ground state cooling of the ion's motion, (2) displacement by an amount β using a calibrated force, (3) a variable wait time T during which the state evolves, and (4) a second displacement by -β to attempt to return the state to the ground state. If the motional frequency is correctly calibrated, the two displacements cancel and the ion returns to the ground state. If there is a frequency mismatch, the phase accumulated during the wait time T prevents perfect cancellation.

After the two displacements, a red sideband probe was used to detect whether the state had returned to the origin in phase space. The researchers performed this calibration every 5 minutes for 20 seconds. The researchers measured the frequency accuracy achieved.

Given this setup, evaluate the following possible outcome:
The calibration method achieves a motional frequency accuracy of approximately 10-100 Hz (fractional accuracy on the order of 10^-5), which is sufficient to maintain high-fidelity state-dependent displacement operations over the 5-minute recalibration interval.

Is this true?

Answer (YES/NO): YES